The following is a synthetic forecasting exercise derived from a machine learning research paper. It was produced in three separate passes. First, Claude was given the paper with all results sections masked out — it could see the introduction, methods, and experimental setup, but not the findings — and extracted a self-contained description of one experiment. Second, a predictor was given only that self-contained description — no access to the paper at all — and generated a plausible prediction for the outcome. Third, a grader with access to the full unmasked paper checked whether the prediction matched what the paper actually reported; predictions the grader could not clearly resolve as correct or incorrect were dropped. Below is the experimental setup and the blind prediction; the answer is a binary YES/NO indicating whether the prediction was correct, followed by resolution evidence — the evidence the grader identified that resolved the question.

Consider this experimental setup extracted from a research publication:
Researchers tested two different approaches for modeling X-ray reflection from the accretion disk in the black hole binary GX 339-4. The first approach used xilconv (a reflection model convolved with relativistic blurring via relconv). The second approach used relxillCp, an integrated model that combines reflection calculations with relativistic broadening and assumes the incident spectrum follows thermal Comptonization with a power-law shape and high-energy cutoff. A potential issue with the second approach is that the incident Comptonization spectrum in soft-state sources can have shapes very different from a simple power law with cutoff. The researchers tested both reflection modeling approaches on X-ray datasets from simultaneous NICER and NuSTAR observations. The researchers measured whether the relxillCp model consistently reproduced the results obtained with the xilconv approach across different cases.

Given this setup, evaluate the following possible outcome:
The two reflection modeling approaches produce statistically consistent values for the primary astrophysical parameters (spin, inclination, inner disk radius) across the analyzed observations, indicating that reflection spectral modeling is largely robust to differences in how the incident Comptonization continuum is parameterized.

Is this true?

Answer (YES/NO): NO